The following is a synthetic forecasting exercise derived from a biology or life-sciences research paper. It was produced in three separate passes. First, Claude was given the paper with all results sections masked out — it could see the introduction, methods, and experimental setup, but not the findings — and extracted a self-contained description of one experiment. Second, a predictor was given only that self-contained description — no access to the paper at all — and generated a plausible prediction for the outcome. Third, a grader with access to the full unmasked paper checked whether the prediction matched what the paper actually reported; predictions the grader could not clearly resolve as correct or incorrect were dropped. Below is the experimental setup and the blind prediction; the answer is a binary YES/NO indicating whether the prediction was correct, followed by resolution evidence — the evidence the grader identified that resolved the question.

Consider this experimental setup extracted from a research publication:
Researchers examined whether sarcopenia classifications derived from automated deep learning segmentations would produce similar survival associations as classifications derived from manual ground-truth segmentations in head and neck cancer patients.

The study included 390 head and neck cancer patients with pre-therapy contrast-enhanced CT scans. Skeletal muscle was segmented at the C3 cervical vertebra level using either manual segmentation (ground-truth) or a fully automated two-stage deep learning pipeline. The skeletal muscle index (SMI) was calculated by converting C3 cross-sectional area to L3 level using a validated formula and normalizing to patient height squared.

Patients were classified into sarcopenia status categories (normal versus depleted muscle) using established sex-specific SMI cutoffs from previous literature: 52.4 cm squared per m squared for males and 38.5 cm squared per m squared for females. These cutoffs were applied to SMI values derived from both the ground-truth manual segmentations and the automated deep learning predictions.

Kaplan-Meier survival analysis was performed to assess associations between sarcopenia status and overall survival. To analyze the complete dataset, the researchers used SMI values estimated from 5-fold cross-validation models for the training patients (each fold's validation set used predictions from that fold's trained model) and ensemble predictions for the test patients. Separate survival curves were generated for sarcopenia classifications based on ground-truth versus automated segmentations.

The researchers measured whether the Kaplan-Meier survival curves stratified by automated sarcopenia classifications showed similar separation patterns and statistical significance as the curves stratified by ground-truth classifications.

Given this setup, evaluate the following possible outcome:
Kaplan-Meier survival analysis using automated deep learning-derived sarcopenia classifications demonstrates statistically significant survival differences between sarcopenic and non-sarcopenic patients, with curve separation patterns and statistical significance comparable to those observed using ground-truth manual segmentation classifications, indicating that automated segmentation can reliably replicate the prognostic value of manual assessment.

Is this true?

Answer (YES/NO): YES